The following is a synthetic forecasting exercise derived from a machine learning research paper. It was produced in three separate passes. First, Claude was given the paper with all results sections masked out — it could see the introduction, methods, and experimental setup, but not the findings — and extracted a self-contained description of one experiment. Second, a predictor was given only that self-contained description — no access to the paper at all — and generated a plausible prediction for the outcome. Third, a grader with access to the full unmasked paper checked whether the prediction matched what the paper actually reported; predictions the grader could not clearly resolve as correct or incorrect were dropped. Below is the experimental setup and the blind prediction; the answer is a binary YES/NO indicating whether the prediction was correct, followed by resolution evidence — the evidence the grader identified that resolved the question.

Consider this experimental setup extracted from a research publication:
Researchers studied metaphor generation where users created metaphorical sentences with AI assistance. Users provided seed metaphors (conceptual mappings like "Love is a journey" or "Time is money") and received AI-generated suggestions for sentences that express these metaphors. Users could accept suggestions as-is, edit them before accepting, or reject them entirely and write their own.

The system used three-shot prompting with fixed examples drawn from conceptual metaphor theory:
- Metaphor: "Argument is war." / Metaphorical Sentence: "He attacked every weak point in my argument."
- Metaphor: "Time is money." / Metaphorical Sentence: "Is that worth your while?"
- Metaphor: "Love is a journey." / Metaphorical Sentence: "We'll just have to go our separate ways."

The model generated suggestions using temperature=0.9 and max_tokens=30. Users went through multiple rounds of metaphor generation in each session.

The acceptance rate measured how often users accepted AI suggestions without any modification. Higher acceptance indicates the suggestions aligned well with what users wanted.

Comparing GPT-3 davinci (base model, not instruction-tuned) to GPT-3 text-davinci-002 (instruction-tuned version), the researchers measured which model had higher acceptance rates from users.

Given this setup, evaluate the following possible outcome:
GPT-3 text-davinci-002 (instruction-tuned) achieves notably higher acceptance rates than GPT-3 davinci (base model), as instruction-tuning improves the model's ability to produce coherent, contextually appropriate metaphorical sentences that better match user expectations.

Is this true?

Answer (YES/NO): NO